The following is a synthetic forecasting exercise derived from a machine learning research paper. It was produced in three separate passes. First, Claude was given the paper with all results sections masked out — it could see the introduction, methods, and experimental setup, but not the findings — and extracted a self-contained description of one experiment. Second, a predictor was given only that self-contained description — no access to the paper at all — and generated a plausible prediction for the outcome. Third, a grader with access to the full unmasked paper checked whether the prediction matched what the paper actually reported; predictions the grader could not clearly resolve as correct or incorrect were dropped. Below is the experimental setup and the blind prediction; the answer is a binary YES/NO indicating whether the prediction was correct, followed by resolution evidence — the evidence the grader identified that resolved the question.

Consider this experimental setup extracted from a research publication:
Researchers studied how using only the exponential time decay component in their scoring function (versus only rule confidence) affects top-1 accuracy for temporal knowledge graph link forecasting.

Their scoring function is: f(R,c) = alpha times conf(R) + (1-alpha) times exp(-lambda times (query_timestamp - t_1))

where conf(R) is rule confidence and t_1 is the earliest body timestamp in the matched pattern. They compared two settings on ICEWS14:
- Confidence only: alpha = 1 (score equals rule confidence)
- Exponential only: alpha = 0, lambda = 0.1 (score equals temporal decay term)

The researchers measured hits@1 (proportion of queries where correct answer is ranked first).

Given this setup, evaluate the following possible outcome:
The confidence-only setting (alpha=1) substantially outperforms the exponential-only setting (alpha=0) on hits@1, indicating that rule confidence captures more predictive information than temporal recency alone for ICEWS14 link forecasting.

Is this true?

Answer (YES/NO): NO